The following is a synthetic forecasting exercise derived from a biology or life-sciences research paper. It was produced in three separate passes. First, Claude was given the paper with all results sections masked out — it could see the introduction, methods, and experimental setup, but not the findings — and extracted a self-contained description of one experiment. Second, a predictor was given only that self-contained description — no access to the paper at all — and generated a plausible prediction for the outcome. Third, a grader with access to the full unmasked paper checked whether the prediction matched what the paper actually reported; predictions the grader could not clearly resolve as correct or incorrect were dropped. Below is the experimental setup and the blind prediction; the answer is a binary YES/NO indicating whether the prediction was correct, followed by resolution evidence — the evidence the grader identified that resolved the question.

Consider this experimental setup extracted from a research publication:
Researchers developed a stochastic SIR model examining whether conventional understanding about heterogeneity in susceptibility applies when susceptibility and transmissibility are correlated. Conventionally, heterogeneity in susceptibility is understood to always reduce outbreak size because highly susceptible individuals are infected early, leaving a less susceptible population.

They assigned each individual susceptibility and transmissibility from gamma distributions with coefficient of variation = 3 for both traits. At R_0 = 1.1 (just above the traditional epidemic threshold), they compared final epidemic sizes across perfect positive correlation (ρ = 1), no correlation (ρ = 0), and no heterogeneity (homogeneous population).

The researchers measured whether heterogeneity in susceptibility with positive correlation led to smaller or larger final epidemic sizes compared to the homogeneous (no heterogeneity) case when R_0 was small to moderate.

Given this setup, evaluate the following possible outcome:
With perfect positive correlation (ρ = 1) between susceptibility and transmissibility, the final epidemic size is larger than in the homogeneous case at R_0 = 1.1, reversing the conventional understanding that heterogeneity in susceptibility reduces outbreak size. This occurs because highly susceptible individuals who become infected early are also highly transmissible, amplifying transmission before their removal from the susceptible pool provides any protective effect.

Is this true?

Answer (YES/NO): YES